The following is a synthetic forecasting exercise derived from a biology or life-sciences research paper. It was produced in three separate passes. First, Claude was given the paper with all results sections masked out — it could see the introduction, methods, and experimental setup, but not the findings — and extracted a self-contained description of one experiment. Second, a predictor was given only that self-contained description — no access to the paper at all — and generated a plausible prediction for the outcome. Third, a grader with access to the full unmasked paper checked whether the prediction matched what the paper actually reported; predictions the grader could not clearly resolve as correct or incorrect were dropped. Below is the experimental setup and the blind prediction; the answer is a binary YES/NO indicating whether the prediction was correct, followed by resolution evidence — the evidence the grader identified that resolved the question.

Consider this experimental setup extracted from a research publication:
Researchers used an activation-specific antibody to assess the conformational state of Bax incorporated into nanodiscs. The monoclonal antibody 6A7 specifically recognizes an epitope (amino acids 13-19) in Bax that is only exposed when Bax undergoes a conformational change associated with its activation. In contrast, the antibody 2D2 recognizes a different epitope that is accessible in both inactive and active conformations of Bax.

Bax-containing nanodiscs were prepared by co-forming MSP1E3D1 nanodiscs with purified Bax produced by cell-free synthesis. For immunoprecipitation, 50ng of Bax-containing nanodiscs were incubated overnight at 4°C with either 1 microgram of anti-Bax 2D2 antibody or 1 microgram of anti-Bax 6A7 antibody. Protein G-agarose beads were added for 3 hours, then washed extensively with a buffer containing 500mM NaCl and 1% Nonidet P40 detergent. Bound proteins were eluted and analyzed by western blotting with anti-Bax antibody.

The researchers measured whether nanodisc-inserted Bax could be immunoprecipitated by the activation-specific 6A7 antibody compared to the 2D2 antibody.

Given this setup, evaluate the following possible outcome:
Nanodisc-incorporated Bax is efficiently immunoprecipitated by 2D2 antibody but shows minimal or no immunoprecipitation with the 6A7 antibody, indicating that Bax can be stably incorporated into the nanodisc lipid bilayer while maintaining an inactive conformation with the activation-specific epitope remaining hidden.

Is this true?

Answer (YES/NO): NO